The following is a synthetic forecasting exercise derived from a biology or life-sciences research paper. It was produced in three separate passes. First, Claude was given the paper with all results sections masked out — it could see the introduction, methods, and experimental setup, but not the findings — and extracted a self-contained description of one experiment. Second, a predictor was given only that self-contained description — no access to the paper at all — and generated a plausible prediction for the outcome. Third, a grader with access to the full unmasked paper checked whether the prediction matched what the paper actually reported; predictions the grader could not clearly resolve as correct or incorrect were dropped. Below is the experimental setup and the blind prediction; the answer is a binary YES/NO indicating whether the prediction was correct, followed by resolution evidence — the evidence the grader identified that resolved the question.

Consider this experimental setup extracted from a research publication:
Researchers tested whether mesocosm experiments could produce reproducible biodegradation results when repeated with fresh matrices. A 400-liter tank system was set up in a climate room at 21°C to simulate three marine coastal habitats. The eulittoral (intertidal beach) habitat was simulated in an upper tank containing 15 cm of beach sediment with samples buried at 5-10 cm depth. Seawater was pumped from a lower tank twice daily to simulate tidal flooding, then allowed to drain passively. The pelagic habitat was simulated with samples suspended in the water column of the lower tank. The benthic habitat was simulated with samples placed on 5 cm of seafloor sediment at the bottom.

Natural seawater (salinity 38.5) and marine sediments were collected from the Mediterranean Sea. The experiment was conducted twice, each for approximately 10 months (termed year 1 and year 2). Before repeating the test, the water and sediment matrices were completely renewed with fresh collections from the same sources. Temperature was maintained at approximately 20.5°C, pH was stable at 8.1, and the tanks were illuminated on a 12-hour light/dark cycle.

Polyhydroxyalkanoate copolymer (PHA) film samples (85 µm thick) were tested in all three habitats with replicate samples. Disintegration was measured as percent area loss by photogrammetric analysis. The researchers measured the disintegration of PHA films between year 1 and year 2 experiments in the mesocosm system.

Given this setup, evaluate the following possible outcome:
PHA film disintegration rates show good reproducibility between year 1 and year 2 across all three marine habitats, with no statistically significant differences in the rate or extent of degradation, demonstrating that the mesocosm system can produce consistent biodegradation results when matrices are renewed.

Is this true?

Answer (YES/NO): NO